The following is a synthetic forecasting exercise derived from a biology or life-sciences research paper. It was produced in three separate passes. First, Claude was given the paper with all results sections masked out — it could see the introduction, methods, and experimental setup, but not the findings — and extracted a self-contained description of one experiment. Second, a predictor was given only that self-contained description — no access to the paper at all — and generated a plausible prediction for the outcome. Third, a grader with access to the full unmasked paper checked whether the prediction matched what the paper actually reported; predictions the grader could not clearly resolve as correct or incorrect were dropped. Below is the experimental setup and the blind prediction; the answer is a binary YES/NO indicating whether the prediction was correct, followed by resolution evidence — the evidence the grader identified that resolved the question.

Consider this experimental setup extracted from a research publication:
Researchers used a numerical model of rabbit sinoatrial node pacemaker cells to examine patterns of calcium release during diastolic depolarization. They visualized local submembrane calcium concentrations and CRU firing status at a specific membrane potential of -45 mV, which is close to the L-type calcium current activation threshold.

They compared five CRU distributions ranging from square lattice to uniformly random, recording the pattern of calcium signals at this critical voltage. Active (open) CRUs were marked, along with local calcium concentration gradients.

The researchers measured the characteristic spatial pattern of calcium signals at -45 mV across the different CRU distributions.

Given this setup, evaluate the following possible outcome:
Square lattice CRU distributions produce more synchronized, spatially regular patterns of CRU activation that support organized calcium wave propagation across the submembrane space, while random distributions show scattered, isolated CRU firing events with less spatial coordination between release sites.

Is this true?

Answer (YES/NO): NO